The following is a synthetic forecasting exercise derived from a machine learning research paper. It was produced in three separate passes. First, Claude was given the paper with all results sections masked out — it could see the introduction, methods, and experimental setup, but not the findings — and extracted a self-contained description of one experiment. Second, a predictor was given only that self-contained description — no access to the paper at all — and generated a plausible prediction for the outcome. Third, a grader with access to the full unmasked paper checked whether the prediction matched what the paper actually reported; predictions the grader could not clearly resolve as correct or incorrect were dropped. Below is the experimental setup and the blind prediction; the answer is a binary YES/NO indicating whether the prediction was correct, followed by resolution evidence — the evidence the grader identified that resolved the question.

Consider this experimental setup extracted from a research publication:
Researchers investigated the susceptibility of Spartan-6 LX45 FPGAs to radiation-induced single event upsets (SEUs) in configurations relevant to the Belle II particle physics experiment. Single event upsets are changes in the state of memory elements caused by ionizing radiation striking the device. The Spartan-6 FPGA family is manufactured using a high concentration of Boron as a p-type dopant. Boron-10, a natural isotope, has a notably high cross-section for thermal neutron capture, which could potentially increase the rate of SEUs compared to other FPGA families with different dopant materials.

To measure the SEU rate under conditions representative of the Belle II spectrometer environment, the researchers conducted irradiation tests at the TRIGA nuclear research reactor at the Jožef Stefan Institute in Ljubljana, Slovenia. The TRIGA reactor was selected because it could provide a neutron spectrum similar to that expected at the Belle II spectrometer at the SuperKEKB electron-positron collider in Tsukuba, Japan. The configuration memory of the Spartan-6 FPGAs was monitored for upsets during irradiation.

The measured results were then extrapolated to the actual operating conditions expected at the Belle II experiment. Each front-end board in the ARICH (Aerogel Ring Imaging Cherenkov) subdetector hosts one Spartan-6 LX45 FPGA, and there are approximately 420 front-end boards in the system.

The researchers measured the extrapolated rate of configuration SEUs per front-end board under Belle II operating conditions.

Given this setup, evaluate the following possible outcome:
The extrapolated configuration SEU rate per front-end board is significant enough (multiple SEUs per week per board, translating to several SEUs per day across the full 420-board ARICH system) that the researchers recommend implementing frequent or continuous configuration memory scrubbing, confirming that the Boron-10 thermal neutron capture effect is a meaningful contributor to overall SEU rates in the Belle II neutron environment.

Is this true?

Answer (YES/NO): NO